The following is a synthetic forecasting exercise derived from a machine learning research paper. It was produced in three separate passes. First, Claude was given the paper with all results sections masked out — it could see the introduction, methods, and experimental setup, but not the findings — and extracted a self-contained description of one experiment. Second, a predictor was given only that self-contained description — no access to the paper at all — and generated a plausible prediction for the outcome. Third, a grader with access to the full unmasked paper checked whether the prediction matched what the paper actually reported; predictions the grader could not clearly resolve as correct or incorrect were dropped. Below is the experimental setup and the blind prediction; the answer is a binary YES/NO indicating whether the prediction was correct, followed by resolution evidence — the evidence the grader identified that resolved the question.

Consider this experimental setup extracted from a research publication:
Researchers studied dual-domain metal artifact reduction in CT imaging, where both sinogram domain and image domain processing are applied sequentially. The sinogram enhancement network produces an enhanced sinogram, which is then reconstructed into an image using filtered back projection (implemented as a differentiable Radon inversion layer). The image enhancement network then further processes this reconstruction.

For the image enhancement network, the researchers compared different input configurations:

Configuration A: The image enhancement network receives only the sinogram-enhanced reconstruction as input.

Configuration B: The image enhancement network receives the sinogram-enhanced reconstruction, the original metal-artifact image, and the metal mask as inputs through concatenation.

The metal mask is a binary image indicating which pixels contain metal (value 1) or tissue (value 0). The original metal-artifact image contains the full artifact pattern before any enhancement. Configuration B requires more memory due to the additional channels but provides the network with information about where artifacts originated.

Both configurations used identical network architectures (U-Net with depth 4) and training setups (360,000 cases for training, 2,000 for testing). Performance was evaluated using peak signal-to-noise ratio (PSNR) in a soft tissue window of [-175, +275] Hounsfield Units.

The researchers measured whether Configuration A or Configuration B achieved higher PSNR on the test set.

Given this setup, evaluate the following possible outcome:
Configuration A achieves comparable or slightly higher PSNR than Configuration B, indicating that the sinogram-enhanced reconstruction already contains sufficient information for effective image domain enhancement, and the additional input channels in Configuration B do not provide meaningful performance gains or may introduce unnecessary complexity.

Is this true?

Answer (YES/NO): NO